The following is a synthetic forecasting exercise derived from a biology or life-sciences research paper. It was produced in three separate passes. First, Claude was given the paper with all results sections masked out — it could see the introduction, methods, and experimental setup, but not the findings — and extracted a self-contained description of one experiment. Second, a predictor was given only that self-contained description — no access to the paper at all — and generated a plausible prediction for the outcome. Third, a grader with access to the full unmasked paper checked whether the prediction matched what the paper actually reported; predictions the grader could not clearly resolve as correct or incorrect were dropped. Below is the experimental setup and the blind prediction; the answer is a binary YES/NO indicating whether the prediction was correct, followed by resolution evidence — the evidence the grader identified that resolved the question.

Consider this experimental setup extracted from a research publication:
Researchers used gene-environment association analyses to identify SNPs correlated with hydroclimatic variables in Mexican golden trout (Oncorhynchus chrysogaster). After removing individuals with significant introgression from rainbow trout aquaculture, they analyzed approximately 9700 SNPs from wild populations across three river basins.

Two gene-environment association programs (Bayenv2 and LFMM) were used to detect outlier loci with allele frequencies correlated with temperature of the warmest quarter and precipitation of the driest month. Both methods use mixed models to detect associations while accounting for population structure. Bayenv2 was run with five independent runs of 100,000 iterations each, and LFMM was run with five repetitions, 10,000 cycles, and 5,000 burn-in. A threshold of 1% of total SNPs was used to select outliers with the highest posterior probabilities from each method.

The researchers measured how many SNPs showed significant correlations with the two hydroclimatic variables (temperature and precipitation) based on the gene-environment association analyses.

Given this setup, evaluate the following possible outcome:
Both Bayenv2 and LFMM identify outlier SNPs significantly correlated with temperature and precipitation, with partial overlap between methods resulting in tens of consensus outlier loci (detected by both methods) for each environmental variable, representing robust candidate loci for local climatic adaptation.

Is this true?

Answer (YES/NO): NO